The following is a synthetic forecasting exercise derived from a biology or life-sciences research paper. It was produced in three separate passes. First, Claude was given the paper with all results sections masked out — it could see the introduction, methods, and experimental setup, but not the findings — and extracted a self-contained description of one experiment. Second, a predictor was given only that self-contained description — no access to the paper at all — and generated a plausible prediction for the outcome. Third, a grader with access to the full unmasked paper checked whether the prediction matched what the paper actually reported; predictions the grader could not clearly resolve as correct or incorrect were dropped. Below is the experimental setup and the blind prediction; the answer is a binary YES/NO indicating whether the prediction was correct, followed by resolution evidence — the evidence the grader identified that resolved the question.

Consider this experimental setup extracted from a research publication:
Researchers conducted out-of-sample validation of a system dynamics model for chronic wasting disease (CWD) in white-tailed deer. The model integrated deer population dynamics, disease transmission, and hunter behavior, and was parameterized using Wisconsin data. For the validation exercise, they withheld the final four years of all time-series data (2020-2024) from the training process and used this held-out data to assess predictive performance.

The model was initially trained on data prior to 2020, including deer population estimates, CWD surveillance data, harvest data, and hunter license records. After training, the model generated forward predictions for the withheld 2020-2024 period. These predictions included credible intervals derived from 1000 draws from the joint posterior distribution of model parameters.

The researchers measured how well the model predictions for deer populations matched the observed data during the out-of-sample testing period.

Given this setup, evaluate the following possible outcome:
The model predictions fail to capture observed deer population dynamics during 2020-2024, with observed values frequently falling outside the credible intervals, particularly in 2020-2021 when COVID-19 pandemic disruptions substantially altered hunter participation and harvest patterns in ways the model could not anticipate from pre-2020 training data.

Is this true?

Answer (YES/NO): NO